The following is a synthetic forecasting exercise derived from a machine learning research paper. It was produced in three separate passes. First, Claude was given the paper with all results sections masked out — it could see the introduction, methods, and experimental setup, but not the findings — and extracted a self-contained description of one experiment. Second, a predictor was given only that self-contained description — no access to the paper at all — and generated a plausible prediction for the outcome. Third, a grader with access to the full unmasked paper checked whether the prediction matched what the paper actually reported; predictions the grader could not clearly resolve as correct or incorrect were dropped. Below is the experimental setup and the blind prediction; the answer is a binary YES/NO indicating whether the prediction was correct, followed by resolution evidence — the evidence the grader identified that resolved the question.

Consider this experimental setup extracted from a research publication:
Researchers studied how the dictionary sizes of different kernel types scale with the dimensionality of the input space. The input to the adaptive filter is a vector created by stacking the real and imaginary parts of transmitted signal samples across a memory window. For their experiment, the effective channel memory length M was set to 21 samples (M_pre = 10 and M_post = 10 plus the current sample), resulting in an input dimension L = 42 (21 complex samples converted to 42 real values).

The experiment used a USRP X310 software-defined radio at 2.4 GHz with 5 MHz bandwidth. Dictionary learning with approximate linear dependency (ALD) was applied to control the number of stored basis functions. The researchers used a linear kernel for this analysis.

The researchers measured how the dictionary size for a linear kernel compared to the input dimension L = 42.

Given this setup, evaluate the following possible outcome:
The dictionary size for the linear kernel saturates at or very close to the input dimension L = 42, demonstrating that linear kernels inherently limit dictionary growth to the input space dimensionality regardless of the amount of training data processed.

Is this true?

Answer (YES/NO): YES